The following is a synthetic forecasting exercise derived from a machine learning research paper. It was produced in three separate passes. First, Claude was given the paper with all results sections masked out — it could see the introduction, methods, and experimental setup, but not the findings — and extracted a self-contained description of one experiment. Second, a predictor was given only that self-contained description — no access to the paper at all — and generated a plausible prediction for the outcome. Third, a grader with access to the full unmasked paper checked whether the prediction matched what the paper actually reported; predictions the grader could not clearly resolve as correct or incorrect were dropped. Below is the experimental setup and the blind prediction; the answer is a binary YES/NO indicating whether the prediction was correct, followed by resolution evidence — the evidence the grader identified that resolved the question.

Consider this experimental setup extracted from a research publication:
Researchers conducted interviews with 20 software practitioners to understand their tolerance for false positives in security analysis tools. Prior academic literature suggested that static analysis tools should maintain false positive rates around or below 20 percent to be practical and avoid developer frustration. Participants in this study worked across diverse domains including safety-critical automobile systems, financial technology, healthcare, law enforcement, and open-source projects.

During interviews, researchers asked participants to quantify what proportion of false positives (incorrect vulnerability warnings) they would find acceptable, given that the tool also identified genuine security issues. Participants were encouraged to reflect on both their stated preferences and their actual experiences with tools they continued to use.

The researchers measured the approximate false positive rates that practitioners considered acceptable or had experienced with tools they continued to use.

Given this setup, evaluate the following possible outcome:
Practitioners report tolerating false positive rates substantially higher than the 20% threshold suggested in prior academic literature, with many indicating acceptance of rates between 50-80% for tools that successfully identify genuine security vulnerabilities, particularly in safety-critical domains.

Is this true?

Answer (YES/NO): YES